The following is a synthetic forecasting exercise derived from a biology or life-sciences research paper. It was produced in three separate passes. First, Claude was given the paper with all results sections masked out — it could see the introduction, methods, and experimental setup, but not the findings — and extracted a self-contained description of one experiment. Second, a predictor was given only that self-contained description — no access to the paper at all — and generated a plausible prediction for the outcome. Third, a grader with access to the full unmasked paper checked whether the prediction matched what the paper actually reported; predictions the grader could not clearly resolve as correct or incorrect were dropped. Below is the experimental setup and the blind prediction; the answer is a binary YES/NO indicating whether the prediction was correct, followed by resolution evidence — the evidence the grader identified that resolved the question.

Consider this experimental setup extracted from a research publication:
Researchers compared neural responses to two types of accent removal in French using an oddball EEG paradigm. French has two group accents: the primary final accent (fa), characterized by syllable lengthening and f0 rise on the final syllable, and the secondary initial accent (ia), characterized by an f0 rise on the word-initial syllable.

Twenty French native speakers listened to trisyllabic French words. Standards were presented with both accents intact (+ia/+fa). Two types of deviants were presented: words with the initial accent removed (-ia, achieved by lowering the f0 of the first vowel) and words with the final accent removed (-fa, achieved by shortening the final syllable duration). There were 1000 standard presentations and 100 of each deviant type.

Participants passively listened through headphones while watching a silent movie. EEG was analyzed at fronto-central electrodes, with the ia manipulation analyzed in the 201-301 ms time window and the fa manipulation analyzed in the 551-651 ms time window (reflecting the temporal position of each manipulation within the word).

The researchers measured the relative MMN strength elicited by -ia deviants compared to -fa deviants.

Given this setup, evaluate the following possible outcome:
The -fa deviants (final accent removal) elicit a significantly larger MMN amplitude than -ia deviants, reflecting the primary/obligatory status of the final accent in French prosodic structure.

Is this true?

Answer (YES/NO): NO